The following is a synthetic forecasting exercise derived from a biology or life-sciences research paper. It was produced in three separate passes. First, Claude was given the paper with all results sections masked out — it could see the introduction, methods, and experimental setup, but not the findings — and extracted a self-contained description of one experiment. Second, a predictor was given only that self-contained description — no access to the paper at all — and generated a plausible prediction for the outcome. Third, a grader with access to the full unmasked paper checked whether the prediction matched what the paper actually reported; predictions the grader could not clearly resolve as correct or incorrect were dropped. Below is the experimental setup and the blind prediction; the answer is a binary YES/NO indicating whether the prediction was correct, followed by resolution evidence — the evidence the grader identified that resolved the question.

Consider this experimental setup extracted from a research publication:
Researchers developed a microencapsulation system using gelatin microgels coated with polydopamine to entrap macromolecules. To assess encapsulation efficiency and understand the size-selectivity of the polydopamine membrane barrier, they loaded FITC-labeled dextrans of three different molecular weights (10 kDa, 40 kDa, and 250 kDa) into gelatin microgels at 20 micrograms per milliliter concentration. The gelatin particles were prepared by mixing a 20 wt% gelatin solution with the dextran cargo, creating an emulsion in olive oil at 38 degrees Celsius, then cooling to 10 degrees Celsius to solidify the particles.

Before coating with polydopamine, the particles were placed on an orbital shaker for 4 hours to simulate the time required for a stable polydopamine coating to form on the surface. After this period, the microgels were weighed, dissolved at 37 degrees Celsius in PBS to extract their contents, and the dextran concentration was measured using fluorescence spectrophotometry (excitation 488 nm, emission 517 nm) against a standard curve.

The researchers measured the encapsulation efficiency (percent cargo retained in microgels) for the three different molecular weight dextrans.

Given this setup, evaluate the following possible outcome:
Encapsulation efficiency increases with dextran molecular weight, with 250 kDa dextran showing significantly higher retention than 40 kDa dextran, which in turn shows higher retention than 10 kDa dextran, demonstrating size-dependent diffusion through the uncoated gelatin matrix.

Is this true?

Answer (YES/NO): NO